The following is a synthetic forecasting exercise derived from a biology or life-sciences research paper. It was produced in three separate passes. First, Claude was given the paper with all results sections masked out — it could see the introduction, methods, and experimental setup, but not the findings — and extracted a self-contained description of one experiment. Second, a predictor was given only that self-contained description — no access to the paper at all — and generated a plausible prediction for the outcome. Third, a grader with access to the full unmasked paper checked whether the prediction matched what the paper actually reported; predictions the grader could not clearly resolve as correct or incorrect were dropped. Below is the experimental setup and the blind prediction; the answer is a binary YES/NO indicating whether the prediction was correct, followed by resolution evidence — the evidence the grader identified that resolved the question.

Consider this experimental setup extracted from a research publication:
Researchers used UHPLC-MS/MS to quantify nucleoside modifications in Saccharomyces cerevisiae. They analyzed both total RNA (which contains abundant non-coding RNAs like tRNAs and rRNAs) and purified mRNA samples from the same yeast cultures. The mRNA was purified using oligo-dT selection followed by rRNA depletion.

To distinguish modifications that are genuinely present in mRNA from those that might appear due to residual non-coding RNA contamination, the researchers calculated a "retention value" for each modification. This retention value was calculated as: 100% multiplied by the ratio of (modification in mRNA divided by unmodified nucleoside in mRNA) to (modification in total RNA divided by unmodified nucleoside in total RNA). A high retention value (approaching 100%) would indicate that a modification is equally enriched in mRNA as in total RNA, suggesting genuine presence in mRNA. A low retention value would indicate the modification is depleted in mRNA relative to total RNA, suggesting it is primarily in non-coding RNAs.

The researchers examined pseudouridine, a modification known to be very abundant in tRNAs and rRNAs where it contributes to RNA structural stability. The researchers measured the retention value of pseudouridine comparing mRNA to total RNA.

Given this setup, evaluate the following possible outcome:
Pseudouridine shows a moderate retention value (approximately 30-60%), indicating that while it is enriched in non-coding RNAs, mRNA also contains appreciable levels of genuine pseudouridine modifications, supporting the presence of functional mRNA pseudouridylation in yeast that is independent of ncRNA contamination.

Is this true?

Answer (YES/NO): NO